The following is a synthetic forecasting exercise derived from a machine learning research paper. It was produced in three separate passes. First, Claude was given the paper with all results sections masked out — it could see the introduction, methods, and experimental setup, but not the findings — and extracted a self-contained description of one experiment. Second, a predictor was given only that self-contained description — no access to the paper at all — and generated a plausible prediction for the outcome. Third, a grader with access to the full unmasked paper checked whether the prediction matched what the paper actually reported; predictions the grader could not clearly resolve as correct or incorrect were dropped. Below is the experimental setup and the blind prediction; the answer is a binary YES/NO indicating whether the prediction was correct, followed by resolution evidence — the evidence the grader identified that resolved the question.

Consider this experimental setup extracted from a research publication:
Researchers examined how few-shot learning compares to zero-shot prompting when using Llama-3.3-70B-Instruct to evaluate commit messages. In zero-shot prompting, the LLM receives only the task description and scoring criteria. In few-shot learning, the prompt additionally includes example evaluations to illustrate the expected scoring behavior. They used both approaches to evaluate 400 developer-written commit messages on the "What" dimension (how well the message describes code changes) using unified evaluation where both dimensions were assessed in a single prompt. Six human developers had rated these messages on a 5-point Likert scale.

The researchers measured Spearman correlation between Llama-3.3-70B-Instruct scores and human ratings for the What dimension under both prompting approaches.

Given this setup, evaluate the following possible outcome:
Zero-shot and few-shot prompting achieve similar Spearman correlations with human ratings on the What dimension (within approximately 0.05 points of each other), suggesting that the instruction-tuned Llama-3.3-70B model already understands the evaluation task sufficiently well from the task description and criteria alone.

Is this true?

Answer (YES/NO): YES